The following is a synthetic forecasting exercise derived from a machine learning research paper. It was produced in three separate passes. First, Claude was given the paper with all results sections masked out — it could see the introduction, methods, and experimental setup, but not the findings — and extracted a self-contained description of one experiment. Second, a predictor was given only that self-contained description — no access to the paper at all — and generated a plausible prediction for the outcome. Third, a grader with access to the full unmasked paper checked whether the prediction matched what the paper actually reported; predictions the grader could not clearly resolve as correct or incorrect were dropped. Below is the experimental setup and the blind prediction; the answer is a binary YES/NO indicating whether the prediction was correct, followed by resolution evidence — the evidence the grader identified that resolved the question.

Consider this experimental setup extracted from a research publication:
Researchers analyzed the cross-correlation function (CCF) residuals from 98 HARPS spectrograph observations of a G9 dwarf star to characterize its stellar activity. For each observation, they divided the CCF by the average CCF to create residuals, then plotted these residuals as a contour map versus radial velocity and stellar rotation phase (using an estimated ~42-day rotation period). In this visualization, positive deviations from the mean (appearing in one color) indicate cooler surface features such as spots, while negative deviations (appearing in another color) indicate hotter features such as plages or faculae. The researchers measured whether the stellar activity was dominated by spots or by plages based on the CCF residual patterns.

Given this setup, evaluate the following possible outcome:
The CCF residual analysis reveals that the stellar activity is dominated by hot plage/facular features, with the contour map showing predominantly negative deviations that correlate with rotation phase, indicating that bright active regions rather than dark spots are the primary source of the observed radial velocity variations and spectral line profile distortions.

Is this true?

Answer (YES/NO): YES